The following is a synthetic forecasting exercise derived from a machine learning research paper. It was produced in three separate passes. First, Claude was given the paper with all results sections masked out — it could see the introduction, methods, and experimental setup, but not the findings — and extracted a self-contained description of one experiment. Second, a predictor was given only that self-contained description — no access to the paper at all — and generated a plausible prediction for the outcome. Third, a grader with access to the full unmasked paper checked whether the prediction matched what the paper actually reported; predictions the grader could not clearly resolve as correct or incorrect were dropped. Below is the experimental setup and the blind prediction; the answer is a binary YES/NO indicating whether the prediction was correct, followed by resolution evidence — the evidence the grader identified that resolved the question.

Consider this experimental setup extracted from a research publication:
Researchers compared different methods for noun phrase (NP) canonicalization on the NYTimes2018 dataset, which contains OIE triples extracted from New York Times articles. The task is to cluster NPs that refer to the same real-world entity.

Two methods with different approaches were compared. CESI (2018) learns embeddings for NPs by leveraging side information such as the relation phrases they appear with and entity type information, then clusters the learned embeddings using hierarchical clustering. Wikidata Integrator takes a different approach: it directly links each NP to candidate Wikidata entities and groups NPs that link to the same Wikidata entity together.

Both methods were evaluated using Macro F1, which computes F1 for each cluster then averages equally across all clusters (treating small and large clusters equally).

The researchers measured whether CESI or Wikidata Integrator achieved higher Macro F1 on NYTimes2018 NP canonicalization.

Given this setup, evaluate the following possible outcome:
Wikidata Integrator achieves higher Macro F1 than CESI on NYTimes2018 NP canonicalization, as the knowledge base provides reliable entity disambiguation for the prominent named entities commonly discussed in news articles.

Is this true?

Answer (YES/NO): NO